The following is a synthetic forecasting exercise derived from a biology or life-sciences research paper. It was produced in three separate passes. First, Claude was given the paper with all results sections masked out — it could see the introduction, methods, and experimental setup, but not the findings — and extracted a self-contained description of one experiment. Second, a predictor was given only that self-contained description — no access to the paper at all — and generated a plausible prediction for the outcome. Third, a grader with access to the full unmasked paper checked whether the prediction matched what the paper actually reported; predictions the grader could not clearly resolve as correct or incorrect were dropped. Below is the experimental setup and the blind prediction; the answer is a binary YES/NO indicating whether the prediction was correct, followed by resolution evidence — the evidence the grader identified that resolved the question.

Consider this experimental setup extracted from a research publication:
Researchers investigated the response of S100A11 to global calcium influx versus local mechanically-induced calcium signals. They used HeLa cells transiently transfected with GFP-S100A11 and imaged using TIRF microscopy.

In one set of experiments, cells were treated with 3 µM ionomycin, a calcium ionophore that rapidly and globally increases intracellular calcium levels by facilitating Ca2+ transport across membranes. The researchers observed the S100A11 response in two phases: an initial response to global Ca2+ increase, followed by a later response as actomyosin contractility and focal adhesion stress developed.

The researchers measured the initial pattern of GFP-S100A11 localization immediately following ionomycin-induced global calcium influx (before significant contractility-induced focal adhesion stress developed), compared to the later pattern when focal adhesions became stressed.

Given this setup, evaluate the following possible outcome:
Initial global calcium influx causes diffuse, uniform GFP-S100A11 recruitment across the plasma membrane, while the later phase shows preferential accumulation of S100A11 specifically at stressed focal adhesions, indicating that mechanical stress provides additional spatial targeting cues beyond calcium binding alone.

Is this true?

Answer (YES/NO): YES